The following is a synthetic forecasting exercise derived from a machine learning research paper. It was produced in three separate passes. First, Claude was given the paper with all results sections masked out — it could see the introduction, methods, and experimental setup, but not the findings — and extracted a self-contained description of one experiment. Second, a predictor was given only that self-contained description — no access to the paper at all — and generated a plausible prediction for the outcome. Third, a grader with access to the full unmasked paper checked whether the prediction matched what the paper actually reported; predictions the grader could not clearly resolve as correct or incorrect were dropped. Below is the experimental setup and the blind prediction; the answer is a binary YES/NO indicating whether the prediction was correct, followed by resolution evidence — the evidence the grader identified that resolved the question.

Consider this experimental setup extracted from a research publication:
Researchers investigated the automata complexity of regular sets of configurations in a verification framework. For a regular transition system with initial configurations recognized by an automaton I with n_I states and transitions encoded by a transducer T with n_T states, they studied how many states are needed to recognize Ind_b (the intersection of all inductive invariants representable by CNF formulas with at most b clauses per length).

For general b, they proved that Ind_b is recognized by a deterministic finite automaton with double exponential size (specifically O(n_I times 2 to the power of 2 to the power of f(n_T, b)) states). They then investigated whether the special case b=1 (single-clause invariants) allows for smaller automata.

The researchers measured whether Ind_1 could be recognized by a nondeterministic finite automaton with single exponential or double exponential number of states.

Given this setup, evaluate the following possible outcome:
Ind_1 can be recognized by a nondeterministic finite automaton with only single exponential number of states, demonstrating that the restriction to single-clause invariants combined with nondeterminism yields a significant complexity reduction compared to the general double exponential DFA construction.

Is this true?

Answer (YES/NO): YES